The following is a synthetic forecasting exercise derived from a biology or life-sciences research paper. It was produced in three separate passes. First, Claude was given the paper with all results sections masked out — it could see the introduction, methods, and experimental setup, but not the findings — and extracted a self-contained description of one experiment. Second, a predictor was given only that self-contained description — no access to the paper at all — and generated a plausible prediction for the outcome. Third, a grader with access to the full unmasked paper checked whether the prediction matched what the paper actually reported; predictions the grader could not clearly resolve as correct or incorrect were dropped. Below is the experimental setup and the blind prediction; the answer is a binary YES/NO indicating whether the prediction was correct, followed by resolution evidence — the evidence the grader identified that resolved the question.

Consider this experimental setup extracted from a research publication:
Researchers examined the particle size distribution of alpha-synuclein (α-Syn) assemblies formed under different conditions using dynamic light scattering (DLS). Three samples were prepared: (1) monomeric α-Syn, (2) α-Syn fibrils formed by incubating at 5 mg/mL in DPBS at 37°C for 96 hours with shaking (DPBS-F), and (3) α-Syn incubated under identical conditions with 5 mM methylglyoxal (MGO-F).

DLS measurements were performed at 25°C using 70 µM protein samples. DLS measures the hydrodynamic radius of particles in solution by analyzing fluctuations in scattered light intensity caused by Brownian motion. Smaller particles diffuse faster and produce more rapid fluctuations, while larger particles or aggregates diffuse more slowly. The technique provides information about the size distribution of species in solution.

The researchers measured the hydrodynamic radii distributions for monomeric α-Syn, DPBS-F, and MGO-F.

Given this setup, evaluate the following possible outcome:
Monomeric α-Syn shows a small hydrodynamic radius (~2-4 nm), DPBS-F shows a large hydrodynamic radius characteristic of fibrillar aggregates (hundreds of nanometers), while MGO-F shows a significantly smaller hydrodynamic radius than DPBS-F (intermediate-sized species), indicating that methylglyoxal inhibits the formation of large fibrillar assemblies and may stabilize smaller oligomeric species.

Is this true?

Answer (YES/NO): NO